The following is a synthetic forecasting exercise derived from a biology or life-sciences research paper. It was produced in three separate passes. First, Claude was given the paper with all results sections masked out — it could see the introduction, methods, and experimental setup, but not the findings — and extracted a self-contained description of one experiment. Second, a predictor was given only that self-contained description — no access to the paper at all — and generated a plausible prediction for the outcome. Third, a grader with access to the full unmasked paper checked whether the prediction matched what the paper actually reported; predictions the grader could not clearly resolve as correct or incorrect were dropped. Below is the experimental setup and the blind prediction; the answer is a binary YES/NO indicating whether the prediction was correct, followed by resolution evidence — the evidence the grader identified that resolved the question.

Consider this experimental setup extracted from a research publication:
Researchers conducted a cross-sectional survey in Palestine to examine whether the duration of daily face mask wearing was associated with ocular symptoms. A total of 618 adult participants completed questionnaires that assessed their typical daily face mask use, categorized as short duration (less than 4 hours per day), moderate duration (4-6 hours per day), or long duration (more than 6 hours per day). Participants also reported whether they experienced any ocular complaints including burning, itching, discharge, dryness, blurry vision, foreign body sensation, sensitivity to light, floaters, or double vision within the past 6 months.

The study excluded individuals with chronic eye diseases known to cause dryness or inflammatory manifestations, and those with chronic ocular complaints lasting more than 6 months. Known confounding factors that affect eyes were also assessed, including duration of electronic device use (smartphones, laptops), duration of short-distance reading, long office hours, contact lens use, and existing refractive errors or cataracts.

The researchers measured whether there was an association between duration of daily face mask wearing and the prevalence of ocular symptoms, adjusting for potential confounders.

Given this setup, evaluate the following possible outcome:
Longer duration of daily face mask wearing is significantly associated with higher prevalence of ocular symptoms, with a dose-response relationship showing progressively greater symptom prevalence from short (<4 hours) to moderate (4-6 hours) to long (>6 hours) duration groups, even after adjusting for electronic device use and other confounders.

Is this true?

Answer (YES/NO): NO